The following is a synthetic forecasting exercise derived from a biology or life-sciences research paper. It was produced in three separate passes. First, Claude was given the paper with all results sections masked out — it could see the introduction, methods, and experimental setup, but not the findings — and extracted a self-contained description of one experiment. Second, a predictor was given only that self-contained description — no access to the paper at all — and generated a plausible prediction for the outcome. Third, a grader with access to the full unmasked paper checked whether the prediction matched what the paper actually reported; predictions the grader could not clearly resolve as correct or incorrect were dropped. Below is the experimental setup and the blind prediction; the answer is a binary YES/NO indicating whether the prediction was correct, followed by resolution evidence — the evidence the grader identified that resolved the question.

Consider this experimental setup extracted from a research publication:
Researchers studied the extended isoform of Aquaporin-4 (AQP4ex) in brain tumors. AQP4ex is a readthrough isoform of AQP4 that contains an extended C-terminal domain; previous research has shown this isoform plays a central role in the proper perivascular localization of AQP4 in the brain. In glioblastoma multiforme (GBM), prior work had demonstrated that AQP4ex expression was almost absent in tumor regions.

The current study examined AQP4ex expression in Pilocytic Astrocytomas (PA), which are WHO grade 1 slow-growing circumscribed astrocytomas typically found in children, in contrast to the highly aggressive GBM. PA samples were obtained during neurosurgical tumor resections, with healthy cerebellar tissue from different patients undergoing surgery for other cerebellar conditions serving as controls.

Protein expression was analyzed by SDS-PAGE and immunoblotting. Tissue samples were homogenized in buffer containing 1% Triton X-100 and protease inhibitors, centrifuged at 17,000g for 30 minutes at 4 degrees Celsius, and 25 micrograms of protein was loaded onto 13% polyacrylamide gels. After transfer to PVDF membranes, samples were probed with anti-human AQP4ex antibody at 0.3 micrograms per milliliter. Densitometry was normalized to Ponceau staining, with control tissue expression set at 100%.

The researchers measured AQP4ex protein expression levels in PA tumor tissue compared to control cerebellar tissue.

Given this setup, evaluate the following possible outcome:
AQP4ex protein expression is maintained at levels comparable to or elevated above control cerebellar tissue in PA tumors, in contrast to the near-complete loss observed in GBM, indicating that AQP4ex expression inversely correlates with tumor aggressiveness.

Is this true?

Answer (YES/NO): YES